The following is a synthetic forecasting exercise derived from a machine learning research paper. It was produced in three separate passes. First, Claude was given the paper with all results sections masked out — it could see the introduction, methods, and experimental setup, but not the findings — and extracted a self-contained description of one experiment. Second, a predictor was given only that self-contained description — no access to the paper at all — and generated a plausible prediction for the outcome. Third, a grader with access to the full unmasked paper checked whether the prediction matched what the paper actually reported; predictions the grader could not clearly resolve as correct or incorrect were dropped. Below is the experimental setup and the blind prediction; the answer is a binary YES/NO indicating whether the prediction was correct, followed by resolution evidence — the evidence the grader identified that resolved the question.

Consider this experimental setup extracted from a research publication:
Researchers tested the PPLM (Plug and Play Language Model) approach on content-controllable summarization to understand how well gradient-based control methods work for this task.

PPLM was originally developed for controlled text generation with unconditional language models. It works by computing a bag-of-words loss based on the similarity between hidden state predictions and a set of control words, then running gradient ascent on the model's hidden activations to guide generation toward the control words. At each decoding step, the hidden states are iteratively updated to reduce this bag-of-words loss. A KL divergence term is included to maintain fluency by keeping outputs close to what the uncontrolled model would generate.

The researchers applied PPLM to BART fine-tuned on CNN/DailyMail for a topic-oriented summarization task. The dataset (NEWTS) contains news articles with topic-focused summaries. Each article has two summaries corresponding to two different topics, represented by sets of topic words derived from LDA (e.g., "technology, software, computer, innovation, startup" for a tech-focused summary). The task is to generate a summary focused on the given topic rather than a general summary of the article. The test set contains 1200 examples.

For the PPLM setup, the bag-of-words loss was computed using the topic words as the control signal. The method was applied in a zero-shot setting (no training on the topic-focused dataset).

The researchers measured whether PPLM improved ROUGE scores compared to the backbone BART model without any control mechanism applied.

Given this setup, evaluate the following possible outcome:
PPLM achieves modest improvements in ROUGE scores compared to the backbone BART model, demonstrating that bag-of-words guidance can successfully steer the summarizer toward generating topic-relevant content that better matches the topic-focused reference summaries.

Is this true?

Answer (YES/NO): NO